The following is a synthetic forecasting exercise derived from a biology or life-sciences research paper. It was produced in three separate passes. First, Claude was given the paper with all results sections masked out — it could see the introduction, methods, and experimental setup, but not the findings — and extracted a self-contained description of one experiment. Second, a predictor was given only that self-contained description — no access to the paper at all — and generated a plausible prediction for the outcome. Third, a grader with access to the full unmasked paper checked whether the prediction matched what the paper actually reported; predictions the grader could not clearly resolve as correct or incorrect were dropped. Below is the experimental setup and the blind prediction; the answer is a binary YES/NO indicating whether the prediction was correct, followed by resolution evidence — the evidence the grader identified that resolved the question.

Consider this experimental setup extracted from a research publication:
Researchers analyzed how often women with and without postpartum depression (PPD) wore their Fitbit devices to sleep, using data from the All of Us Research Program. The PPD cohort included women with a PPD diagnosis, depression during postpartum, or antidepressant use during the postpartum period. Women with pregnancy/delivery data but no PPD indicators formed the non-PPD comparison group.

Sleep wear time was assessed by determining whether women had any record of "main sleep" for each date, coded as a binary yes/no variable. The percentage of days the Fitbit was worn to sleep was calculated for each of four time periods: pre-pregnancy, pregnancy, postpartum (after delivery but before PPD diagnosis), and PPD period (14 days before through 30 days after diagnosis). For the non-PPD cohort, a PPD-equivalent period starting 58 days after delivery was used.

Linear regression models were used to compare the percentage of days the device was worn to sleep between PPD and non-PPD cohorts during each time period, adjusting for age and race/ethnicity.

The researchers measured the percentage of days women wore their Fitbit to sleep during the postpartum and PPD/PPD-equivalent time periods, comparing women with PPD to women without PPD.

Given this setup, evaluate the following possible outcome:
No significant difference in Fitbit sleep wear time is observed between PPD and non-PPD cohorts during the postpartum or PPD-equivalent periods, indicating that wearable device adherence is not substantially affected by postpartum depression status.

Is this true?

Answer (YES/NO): NO